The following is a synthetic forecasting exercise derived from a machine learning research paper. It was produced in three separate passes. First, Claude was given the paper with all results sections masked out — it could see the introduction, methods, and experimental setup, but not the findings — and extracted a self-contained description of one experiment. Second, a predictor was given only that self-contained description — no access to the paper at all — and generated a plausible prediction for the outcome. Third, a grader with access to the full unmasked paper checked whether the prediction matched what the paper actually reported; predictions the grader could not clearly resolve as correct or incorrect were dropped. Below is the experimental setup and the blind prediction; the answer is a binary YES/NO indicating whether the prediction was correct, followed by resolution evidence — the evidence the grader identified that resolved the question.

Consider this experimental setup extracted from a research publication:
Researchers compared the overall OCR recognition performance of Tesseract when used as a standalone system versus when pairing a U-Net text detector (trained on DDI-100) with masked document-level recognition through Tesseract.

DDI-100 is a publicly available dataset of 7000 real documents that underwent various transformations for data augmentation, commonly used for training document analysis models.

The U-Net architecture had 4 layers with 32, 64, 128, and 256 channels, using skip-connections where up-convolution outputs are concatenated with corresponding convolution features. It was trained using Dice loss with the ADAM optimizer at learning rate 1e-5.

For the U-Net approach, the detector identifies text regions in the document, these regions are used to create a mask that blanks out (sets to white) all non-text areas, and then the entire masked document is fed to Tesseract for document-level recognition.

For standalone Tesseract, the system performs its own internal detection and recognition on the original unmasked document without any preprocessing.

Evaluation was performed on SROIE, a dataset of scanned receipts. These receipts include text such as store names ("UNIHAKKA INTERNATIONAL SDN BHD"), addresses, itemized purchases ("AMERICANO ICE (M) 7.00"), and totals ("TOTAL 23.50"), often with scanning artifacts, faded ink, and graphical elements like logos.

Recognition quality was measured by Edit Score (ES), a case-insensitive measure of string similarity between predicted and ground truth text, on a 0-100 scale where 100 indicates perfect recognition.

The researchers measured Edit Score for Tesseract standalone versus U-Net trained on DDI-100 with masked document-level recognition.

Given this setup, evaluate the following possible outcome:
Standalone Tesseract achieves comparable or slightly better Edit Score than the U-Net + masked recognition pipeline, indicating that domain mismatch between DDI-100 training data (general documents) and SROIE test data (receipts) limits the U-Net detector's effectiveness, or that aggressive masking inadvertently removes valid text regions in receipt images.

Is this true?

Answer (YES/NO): YES